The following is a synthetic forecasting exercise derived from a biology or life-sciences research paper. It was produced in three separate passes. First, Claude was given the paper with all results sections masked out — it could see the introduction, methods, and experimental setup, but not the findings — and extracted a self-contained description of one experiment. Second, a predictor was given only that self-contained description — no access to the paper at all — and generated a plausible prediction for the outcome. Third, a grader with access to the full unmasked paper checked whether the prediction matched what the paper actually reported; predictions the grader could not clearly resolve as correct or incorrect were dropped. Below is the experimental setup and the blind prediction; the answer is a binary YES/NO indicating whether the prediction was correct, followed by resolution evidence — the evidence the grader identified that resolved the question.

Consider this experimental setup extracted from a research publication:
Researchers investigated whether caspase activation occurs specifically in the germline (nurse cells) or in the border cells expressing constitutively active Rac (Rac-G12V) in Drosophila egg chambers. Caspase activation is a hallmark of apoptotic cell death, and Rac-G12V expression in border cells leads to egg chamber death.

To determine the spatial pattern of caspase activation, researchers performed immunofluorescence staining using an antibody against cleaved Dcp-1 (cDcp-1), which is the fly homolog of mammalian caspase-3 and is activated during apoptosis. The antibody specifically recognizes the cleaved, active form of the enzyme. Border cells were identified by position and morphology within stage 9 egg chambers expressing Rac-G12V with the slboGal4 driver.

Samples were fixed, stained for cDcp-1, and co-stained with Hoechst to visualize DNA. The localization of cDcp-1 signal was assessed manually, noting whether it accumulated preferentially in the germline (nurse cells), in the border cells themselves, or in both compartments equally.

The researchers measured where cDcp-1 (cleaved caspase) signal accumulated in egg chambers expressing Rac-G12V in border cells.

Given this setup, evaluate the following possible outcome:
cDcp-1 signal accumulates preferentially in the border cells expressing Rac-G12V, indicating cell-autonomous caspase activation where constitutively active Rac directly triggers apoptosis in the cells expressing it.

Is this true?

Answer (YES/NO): NO